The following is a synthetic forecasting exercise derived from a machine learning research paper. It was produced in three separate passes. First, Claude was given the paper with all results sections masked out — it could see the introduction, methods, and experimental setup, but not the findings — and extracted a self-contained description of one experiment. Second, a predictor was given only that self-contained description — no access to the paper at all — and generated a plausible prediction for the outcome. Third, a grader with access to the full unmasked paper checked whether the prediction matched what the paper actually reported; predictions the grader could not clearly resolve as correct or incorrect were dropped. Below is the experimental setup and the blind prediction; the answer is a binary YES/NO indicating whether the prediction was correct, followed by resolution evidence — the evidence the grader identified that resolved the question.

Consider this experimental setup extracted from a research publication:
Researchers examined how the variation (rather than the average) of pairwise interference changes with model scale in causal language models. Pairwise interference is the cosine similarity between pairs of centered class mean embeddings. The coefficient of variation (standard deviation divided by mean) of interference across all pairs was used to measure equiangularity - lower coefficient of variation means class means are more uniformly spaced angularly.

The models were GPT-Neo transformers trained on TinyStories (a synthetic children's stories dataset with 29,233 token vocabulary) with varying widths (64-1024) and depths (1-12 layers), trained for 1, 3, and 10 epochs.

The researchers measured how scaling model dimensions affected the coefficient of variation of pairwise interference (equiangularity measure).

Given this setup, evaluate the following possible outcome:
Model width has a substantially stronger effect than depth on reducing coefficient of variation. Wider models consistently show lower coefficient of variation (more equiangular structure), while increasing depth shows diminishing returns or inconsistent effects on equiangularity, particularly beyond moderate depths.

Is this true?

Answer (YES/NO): NO